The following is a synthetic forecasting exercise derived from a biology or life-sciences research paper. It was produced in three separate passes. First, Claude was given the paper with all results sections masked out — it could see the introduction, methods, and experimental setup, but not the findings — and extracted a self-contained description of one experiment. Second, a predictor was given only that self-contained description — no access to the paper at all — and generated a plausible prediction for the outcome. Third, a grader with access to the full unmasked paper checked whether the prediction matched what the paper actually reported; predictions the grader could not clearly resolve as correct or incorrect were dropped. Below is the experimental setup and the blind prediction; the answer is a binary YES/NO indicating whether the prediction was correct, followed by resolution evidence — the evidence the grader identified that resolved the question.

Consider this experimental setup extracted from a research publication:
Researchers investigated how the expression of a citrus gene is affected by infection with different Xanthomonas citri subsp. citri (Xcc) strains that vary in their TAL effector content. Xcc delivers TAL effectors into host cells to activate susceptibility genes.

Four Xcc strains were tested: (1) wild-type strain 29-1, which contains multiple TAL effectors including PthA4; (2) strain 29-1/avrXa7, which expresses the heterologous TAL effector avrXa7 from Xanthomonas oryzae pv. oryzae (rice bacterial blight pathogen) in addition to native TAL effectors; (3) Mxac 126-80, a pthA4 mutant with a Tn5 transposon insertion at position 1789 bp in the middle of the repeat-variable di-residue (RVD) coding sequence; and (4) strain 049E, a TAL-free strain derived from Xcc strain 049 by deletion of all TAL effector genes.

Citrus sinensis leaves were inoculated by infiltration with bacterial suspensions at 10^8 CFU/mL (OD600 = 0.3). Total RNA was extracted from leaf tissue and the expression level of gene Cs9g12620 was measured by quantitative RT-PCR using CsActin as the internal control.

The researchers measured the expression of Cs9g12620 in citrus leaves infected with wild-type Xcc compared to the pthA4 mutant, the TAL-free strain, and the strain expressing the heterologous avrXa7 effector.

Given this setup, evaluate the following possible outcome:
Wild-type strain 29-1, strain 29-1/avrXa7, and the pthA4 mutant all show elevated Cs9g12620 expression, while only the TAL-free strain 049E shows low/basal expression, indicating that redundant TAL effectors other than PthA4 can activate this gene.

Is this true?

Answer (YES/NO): NO